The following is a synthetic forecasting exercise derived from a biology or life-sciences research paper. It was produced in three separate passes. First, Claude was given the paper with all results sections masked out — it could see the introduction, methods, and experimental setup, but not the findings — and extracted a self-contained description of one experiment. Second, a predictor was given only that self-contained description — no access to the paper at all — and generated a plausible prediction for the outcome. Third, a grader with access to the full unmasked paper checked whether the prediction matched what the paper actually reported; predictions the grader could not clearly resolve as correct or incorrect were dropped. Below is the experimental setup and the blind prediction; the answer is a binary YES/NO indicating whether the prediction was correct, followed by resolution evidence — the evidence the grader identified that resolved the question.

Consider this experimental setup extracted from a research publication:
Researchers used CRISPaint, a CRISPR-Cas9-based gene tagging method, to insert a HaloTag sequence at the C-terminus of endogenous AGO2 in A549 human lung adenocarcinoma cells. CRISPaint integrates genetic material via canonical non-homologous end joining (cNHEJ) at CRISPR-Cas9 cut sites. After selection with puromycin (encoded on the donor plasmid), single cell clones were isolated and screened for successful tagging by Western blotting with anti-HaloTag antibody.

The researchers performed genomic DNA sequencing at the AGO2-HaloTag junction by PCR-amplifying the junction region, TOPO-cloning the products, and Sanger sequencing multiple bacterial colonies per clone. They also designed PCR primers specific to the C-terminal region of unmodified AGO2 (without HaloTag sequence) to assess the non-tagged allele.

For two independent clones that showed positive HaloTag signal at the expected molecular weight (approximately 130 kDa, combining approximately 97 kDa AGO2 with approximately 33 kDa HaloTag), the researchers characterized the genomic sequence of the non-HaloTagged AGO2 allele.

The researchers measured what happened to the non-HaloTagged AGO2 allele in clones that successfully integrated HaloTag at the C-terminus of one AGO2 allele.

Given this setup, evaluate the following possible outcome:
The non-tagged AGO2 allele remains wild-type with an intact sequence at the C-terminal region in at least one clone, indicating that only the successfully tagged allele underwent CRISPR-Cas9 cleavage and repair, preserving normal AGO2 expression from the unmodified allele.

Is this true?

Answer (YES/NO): NO